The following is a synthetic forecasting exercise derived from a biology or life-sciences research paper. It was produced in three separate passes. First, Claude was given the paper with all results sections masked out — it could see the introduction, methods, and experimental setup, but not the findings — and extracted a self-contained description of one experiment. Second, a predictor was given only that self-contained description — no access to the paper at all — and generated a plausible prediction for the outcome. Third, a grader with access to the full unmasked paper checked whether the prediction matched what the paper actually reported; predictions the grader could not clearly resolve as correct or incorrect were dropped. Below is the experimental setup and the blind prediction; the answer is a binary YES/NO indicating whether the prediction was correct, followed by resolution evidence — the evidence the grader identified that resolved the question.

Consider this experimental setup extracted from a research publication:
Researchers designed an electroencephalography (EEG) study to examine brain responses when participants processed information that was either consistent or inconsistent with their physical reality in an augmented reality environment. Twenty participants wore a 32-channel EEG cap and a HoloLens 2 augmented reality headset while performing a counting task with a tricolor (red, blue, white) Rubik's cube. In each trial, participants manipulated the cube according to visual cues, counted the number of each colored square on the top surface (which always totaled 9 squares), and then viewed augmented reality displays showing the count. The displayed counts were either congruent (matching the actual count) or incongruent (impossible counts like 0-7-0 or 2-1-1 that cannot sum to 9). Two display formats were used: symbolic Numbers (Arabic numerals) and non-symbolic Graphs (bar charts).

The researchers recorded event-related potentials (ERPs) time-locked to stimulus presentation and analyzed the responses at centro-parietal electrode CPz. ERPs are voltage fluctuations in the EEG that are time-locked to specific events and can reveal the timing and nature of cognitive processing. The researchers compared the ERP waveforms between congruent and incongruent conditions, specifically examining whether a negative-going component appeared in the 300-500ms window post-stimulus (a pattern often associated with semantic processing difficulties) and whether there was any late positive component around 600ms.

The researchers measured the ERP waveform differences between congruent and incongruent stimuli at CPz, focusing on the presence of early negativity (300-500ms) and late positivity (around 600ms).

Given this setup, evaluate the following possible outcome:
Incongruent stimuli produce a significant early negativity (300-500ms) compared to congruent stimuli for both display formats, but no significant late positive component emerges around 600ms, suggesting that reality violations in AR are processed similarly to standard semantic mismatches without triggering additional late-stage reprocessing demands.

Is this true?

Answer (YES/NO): NO